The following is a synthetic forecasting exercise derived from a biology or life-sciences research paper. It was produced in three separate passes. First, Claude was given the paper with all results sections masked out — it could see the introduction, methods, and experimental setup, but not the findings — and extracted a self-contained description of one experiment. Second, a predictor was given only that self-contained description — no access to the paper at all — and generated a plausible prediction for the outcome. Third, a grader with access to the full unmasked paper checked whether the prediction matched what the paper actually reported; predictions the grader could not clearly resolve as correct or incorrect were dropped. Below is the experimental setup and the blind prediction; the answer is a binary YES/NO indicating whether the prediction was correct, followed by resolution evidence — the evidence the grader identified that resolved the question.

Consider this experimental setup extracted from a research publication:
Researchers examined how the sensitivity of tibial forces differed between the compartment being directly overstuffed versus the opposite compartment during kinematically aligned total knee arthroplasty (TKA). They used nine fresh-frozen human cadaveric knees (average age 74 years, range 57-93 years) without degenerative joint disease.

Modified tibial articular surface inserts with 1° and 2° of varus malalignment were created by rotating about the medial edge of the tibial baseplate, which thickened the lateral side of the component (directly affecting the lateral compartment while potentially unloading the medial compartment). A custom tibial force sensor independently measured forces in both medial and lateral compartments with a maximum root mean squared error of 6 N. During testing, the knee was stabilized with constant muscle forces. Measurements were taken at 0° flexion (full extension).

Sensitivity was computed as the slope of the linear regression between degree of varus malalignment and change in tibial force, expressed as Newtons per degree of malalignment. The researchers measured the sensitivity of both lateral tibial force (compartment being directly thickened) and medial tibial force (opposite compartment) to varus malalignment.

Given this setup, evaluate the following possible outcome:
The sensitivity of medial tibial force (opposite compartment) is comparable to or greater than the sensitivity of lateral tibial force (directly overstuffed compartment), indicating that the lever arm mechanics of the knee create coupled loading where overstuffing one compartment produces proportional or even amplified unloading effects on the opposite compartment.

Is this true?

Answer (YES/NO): NO